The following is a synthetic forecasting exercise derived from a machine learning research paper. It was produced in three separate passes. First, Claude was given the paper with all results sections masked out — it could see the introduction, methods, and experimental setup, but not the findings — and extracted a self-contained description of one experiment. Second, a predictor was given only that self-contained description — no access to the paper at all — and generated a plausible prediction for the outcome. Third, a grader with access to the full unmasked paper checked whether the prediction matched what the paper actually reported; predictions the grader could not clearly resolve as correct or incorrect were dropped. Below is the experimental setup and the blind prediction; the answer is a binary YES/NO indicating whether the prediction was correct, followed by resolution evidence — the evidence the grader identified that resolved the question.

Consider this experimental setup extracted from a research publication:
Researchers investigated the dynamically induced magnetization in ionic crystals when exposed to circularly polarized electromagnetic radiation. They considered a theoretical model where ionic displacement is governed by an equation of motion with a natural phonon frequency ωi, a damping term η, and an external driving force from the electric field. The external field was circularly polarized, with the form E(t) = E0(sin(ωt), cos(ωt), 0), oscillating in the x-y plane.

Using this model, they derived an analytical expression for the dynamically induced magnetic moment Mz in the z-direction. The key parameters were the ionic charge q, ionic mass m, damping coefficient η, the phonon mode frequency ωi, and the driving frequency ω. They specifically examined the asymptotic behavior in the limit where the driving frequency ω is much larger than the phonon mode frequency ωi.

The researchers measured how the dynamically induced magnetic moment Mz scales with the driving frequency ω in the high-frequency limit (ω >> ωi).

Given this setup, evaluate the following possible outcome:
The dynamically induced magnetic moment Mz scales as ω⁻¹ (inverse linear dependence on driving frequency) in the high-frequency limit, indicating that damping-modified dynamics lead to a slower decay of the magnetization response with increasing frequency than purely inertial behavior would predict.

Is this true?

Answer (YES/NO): NO